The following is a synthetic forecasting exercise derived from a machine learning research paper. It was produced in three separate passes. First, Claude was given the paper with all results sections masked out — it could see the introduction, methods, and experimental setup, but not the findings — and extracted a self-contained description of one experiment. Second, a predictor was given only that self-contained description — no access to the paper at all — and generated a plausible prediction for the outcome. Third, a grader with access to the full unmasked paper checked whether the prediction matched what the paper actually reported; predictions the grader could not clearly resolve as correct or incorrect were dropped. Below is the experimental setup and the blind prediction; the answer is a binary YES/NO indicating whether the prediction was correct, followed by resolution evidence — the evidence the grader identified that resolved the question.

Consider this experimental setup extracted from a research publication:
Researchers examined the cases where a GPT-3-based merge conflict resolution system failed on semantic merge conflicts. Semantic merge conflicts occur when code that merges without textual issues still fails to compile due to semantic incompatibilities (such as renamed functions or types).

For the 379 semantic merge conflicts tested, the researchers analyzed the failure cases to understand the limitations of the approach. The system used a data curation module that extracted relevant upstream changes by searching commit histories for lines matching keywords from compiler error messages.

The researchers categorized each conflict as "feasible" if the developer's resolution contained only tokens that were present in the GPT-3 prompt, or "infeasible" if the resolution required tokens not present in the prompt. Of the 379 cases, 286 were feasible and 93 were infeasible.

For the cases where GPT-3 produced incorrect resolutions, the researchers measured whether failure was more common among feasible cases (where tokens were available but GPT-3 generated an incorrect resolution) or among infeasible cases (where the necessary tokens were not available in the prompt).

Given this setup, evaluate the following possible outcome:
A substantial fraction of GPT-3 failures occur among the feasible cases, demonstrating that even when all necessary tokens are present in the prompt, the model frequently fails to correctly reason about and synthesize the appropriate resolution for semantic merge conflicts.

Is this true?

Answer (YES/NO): NO